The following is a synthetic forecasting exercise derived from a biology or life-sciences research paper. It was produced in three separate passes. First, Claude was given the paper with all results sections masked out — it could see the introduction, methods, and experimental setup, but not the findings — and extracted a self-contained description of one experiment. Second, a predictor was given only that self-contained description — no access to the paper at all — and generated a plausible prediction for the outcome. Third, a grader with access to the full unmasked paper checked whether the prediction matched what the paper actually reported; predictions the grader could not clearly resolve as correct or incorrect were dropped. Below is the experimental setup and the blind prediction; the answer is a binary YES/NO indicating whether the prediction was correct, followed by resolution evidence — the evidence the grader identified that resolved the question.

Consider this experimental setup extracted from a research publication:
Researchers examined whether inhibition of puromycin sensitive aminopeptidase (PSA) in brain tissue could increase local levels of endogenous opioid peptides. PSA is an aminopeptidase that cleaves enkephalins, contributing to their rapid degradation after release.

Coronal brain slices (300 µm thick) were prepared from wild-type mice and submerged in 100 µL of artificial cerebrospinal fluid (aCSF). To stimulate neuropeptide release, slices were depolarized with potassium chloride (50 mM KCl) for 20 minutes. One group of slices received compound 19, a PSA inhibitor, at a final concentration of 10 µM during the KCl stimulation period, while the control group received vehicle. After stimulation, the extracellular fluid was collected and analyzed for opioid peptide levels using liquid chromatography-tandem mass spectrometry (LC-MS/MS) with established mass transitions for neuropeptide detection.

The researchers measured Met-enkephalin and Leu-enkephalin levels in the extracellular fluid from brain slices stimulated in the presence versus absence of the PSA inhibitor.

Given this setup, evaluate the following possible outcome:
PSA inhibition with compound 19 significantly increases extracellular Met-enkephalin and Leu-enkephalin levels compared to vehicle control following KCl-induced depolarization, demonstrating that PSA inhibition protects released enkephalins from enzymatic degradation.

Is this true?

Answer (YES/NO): NO